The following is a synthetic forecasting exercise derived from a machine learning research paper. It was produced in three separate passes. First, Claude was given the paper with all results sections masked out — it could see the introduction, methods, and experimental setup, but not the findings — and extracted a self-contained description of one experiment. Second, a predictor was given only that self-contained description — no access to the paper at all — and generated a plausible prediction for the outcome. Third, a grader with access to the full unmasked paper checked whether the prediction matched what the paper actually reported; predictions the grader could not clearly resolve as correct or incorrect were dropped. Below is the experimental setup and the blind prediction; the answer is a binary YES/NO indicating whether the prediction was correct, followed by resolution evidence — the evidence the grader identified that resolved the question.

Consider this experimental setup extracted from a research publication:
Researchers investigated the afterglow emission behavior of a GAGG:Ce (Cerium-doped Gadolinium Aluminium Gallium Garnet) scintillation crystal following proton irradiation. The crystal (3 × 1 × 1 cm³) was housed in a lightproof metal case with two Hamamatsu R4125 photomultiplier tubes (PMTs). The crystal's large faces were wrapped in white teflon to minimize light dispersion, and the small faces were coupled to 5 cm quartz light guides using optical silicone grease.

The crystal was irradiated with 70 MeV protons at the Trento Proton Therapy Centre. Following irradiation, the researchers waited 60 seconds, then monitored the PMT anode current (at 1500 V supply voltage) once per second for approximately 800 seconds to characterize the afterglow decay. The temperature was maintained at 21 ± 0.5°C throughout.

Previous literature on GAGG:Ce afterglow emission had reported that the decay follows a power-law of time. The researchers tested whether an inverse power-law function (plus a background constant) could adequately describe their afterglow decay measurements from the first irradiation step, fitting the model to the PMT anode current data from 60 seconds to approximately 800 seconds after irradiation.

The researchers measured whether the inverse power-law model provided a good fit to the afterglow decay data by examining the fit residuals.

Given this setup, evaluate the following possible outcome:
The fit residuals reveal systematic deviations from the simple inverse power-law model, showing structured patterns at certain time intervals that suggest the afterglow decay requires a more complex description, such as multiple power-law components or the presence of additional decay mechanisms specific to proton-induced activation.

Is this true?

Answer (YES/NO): YES